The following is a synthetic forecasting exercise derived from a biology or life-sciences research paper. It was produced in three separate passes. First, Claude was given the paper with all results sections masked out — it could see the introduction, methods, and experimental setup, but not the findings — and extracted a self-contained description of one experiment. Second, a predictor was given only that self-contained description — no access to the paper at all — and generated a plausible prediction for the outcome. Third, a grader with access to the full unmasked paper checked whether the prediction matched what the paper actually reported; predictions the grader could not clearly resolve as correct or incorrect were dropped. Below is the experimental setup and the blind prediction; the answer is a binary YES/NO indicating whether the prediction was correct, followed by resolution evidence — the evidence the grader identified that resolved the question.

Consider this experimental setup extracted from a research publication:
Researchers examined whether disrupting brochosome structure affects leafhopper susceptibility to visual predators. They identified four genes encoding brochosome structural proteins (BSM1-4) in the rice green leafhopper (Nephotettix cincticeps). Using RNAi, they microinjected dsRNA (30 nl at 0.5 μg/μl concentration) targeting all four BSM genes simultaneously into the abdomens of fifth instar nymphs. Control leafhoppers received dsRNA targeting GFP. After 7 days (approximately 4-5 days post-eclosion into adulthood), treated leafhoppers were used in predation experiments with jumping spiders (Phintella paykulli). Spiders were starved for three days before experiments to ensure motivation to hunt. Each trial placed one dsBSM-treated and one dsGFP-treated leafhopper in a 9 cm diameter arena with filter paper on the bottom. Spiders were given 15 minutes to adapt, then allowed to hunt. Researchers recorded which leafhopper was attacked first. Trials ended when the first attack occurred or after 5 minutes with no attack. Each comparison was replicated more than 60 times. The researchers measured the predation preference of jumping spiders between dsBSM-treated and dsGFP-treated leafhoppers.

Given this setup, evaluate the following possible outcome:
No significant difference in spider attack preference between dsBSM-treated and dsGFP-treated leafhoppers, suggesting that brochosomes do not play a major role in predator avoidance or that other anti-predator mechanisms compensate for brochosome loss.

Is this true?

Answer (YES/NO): NO